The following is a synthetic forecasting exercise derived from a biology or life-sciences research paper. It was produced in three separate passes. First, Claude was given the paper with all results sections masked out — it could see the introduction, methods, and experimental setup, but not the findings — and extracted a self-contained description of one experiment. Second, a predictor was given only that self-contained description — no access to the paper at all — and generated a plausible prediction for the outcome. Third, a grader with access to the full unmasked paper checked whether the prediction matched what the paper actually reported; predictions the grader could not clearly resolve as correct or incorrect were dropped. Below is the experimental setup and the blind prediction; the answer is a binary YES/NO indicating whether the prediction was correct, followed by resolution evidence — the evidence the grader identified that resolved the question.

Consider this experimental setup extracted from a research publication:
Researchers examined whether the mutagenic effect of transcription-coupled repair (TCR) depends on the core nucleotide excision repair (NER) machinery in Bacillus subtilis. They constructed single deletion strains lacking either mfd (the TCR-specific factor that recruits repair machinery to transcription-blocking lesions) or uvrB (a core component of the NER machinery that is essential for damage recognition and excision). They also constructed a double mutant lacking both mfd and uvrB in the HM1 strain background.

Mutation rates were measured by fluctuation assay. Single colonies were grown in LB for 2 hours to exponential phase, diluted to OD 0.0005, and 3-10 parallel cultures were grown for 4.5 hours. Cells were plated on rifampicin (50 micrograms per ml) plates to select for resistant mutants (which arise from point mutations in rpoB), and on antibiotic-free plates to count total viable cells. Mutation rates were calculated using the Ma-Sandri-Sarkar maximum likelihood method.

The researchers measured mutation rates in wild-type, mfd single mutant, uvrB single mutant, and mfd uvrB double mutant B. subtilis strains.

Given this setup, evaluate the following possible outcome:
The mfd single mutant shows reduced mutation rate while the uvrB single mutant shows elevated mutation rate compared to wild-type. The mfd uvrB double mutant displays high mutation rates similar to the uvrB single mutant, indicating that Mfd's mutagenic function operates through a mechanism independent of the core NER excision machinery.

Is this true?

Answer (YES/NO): NO